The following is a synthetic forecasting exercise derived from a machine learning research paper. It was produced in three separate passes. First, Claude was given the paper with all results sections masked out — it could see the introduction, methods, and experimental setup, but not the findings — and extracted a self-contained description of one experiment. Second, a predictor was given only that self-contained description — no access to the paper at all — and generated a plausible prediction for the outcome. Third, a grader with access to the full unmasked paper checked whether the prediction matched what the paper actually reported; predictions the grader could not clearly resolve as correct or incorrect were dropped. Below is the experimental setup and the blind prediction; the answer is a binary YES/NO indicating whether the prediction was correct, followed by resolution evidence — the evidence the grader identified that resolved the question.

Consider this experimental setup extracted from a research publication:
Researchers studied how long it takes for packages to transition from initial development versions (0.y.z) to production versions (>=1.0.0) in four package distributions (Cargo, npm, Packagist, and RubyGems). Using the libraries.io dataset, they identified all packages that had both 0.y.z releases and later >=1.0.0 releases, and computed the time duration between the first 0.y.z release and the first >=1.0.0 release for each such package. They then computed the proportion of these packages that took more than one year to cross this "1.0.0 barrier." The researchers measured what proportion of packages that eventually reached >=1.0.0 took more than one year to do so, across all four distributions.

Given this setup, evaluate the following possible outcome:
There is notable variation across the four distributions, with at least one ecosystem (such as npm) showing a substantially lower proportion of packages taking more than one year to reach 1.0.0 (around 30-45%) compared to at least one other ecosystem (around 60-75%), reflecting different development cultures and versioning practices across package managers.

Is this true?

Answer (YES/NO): NO